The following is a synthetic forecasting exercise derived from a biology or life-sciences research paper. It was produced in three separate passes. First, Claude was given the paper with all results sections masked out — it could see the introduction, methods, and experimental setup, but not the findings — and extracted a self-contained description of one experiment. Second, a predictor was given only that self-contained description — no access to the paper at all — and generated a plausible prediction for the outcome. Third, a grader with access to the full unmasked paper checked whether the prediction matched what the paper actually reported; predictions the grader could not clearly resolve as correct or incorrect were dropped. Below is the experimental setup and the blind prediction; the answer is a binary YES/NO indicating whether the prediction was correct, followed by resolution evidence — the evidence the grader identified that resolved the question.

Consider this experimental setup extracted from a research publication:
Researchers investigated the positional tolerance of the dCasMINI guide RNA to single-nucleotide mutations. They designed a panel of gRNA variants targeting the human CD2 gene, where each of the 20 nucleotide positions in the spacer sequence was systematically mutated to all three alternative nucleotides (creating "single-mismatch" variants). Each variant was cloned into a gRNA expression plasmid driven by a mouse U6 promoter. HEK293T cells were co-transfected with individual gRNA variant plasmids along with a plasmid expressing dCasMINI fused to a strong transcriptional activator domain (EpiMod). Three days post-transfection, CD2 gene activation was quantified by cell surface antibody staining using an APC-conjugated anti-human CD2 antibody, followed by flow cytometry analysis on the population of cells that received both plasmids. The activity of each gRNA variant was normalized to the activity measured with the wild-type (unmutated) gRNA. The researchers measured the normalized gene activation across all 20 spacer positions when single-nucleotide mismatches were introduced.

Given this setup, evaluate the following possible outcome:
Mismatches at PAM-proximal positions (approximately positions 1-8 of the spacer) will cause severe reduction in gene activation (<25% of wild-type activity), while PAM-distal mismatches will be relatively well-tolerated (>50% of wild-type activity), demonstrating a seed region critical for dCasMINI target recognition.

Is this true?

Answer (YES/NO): NO